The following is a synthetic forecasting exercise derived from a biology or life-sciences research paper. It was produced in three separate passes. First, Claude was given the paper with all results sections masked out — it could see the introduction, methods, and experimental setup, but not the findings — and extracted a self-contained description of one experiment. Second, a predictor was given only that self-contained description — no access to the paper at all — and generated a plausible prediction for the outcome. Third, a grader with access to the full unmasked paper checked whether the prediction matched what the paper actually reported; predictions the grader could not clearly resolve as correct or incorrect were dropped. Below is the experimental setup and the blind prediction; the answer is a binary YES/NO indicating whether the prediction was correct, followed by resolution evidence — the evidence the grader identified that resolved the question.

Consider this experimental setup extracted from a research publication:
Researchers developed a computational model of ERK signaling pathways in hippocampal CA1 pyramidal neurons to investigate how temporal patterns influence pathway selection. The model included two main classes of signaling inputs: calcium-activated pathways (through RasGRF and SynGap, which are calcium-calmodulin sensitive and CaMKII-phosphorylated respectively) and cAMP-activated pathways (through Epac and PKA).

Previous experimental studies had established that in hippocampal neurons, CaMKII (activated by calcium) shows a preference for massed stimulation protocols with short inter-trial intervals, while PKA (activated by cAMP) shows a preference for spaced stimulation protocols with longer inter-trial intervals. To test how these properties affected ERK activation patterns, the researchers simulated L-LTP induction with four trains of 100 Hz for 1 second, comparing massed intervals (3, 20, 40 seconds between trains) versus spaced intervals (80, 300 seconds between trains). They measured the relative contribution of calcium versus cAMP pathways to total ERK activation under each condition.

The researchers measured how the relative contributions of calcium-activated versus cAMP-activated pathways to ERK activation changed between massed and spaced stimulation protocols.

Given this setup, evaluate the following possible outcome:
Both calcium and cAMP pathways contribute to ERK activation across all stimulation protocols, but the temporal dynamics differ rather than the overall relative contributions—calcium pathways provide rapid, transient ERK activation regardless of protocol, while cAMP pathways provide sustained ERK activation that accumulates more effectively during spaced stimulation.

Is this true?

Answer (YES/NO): NO